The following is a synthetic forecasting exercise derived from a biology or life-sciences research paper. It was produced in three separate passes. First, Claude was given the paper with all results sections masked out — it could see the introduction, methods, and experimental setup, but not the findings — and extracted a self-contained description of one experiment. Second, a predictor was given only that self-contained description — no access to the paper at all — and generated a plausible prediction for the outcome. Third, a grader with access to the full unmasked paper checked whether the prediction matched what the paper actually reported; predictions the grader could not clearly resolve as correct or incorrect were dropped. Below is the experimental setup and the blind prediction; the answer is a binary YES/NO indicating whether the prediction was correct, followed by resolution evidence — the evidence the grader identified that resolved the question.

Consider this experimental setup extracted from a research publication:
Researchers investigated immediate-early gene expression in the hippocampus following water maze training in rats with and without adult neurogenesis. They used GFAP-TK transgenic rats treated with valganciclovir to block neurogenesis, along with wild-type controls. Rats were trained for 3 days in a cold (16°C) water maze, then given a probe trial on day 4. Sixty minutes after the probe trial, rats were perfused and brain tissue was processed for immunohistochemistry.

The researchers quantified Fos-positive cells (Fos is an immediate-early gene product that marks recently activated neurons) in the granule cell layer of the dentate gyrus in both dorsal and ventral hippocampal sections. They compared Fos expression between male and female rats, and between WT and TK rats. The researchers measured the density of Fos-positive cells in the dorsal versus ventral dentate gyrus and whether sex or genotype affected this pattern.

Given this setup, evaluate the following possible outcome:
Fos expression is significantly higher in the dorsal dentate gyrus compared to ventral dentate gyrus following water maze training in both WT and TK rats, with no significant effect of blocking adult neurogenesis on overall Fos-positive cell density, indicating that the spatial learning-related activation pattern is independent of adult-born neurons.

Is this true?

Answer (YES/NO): YES